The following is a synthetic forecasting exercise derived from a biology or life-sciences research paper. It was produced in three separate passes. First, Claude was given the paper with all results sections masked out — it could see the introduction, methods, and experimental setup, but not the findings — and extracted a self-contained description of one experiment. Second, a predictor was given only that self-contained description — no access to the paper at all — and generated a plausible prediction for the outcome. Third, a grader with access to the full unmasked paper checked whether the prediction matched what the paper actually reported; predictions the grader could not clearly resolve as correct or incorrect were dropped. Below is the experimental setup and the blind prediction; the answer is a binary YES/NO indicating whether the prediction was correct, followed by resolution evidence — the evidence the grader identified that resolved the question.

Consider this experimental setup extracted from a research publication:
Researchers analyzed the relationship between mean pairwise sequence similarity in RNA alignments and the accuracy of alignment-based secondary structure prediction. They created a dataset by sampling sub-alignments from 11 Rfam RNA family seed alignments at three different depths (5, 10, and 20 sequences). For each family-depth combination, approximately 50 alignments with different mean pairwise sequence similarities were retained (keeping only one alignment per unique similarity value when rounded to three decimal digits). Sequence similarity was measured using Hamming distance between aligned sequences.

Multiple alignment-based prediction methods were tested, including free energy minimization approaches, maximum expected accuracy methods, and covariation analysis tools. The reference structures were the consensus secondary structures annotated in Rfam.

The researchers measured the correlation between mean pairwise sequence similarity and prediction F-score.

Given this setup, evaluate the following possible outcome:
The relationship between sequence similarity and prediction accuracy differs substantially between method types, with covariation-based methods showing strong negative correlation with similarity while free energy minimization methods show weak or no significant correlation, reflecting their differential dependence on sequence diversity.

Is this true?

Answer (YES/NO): NO